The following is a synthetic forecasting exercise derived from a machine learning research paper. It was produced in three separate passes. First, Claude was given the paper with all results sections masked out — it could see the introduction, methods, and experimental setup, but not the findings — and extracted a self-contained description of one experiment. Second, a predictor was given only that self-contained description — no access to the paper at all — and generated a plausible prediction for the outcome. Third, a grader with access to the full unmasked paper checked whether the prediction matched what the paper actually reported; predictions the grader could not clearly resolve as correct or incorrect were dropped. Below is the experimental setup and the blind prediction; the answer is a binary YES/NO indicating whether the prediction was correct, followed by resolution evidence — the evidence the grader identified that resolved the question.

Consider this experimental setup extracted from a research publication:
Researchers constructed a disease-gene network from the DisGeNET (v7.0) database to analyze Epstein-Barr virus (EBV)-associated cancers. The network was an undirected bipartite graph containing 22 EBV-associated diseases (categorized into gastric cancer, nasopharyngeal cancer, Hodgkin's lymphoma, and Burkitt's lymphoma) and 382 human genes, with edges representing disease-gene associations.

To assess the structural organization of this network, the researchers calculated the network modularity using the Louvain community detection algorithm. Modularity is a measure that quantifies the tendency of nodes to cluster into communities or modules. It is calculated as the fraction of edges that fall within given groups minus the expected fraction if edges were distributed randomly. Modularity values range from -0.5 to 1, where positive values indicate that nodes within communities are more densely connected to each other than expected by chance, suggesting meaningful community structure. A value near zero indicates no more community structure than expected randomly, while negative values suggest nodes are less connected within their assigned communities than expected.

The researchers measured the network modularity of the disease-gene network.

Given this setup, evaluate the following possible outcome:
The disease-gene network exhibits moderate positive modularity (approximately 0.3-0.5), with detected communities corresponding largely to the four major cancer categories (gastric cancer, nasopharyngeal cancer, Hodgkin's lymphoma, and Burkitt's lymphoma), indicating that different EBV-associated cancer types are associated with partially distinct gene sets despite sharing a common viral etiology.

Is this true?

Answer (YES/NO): NO